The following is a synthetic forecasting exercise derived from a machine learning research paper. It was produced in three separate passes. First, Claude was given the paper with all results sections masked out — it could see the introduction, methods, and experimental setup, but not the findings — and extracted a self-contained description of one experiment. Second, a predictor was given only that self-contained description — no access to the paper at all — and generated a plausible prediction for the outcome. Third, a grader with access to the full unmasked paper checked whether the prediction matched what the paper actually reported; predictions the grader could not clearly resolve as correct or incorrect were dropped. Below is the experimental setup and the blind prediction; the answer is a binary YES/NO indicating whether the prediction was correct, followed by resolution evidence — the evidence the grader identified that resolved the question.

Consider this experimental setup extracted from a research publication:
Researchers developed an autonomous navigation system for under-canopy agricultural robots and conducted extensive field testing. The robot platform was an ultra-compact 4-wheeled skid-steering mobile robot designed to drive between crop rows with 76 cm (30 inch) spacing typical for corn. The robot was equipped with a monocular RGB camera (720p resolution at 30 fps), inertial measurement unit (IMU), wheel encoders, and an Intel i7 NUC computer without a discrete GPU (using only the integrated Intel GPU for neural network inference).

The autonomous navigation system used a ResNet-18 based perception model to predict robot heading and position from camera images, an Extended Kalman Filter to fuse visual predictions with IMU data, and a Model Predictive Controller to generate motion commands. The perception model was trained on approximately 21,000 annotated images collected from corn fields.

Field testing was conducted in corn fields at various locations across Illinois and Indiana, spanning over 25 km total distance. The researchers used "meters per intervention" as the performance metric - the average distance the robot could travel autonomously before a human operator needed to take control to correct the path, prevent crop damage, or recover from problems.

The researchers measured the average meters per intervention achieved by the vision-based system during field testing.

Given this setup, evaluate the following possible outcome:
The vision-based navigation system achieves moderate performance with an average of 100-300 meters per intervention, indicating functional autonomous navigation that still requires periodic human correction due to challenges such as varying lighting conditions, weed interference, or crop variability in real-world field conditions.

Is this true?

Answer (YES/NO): NO